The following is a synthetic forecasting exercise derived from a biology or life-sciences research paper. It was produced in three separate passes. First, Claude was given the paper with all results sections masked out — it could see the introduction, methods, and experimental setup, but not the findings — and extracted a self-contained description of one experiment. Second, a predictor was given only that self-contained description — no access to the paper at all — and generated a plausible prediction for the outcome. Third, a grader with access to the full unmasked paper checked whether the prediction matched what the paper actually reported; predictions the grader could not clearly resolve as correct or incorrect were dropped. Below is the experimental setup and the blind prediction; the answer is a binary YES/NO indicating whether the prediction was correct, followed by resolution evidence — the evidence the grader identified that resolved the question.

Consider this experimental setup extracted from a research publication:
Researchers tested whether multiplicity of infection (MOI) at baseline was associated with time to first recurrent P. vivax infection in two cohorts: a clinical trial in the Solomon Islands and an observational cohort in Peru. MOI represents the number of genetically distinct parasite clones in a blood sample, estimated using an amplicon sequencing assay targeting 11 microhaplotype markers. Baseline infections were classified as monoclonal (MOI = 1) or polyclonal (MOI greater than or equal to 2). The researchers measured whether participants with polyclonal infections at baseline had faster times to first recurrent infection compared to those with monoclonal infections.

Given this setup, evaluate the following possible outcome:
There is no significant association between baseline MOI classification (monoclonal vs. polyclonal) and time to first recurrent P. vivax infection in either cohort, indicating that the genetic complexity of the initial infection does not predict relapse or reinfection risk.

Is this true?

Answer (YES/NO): YES